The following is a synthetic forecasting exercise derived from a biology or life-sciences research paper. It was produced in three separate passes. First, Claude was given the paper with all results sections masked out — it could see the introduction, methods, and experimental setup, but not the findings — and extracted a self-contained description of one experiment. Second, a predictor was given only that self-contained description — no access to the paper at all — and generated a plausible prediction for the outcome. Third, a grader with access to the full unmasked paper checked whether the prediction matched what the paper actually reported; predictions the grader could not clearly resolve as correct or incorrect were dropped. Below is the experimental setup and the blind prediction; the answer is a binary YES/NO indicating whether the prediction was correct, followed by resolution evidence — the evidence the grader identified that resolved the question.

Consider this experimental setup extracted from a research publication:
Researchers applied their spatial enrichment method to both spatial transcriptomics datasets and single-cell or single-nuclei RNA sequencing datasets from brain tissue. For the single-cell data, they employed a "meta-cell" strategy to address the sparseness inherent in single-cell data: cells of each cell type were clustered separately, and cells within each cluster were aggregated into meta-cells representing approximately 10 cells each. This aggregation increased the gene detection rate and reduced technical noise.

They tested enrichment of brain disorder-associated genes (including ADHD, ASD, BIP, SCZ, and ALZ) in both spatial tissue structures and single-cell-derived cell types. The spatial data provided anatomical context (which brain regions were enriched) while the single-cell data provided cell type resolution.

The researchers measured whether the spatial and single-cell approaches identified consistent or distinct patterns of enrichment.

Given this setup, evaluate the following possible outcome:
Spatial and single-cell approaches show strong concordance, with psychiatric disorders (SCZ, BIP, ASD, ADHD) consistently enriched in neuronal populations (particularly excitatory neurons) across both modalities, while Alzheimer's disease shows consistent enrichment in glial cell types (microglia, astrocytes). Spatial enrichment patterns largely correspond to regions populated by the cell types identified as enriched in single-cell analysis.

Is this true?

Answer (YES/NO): NO